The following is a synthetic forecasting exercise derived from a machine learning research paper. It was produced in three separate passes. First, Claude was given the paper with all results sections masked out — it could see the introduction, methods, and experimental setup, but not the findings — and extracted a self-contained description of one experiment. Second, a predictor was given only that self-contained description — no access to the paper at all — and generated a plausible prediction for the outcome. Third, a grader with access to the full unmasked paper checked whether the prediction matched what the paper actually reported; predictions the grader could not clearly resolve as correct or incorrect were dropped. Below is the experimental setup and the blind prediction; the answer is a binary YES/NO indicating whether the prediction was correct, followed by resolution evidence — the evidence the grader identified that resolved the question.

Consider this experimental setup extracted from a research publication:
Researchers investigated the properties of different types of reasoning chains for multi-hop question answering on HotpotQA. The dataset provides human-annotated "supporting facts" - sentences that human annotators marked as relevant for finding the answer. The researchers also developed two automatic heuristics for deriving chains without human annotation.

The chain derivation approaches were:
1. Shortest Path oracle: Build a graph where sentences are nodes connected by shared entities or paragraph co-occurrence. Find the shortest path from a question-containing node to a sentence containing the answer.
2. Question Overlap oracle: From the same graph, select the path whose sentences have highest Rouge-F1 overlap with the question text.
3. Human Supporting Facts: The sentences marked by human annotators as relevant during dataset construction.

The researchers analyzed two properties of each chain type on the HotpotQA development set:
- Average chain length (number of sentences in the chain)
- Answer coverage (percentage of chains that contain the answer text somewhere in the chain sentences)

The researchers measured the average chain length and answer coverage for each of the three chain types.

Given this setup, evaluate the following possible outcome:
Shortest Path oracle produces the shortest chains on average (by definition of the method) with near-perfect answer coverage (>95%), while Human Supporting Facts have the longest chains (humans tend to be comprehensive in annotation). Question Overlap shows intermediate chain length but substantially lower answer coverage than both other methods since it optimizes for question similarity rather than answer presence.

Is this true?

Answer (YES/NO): NO